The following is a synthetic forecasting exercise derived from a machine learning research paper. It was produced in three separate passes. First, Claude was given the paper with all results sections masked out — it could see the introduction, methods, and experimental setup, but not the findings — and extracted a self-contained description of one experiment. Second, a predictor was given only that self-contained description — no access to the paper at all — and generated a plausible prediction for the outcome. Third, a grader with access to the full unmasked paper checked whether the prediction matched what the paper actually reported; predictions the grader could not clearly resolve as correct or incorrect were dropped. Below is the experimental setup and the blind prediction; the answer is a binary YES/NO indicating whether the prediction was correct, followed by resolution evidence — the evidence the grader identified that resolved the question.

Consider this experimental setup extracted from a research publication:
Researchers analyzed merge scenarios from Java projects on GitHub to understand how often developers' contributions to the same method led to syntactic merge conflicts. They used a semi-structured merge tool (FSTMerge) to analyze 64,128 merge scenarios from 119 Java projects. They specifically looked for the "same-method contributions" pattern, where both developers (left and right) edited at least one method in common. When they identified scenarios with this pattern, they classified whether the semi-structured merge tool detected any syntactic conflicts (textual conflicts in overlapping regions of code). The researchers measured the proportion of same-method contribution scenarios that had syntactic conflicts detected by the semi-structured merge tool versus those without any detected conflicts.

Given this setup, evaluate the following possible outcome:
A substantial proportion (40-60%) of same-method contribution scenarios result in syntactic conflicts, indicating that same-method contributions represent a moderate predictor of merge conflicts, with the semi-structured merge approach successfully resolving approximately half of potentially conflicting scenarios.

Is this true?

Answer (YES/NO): NO